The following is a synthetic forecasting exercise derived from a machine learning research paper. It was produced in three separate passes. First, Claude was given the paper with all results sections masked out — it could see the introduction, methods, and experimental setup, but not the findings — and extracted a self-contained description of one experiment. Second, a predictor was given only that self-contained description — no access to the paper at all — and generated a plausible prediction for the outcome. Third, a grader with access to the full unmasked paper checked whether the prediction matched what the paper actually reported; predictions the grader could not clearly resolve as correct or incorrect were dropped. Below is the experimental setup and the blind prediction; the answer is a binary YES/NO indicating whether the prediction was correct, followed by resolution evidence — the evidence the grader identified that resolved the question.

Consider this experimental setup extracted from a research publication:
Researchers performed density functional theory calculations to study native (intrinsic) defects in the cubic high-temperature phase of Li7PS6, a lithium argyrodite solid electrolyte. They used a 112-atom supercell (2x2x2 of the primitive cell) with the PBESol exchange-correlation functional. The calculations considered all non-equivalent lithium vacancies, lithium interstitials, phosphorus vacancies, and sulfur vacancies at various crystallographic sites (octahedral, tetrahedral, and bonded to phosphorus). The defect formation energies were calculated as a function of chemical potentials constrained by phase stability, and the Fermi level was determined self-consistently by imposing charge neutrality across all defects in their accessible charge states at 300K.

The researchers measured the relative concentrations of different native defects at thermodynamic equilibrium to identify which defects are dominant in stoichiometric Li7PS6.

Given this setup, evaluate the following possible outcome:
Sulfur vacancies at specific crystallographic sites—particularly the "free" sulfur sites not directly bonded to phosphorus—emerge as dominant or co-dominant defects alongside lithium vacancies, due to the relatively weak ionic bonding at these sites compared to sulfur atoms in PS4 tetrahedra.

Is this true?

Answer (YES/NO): NO